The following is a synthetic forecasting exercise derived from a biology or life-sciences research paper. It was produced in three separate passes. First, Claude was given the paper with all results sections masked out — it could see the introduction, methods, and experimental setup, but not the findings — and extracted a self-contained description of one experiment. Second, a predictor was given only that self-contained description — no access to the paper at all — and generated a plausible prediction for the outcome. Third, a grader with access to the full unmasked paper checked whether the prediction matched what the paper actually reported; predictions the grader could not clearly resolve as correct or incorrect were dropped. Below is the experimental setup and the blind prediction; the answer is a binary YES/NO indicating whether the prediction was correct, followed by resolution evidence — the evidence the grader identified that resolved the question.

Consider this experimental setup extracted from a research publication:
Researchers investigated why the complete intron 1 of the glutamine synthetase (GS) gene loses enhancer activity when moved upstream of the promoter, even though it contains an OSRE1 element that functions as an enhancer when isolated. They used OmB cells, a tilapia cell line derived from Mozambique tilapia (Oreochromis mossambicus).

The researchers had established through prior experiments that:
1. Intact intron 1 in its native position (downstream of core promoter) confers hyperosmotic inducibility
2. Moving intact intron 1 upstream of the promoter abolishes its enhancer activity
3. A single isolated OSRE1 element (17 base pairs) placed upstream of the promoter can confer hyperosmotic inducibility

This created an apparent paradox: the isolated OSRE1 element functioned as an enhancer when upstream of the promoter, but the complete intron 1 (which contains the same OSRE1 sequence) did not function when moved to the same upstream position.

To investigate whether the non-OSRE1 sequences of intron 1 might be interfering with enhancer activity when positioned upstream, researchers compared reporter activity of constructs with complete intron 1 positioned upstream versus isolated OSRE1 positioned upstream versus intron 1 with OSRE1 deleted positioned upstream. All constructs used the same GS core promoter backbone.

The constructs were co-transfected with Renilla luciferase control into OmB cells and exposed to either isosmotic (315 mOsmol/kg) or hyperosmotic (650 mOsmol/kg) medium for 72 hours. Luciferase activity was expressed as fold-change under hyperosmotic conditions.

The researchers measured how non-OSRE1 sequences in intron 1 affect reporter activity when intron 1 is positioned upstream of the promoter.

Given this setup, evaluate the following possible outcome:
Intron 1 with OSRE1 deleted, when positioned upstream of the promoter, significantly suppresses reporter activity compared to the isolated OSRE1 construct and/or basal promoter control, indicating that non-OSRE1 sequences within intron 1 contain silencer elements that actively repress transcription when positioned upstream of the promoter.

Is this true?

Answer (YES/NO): NO